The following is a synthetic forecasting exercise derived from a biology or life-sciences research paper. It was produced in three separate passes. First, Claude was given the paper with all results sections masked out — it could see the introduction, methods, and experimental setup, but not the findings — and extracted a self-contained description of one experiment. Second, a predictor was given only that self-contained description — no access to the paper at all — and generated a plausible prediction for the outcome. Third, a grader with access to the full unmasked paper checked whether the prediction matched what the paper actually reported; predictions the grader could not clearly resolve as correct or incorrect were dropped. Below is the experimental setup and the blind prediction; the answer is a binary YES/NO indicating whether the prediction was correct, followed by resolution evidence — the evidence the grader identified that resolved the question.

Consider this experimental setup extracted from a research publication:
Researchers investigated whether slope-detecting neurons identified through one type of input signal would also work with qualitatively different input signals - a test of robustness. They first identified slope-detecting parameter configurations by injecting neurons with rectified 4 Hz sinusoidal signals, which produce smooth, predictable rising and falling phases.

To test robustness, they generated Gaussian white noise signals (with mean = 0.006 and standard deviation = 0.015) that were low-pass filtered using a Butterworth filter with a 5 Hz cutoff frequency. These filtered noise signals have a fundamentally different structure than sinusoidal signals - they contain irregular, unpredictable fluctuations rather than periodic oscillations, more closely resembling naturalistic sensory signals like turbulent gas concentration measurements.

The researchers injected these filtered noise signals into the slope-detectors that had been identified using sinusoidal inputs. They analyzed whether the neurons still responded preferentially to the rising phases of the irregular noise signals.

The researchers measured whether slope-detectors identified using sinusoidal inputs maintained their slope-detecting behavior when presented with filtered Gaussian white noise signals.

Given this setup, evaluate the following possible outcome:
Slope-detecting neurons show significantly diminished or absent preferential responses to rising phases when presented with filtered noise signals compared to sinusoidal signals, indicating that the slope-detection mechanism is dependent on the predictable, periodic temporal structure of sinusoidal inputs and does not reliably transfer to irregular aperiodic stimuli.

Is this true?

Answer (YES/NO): NO